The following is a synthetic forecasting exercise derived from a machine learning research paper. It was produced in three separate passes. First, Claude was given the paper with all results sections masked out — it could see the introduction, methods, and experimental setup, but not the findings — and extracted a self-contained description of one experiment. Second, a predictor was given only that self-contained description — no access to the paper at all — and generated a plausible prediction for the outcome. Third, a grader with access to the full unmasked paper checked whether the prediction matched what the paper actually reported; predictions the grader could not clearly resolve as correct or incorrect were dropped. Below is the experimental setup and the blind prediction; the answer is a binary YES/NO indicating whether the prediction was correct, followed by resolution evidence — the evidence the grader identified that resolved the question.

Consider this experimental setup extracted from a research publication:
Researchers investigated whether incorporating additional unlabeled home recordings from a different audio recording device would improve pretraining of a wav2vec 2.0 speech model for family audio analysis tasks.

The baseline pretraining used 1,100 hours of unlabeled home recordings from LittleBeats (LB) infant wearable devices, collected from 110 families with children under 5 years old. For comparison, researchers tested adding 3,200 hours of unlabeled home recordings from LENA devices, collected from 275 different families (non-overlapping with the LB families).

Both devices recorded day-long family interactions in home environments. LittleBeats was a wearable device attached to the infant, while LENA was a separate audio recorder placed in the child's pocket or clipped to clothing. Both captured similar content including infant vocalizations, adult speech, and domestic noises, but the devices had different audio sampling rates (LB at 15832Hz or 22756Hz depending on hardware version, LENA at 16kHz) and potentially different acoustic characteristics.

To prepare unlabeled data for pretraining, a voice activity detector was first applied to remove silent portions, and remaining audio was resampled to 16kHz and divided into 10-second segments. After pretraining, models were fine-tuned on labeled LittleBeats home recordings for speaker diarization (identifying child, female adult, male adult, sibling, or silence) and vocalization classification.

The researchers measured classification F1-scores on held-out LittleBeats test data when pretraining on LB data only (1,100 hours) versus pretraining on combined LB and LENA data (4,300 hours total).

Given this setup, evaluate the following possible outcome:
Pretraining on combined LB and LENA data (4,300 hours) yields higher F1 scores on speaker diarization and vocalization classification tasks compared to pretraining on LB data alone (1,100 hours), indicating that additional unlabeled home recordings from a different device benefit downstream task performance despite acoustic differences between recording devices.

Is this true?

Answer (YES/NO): YES